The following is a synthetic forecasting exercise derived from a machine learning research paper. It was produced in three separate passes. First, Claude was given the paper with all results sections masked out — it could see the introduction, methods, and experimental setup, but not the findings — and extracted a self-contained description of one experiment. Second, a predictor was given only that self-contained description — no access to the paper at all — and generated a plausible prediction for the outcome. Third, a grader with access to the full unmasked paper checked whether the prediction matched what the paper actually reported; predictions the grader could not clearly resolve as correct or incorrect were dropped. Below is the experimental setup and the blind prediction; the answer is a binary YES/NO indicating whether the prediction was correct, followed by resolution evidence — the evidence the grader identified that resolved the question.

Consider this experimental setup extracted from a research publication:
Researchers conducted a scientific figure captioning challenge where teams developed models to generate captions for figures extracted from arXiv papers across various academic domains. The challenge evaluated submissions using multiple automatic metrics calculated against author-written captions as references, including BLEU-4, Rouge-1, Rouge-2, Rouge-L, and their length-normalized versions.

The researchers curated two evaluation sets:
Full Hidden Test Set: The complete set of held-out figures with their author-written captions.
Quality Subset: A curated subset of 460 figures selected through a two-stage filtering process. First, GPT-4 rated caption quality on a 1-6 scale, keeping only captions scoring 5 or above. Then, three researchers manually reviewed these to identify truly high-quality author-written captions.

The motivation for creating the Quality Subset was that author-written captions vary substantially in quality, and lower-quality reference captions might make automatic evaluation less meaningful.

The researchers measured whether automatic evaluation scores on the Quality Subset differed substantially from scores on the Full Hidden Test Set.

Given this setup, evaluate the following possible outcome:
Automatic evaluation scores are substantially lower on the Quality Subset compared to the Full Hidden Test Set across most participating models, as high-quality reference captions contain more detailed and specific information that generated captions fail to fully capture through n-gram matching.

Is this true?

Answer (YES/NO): NO